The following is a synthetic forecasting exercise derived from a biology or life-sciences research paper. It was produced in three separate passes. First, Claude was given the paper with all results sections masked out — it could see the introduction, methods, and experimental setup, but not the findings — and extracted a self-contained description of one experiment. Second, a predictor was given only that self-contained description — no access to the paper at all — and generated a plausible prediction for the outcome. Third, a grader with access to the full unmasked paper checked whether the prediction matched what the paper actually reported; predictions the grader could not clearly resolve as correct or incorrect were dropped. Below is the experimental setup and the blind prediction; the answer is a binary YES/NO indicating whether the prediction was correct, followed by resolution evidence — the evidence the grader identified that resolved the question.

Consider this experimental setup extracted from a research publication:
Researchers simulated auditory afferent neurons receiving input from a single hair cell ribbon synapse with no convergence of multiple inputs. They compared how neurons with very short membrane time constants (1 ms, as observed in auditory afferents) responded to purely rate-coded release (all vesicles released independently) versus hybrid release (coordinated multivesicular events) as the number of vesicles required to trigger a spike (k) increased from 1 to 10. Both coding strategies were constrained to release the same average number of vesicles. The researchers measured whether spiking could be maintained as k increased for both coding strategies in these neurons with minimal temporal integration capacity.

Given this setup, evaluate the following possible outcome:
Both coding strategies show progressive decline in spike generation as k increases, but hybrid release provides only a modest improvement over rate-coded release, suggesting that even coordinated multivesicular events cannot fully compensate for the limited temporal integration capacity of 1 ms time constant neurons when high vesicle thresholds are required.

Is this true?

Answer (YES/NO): NO